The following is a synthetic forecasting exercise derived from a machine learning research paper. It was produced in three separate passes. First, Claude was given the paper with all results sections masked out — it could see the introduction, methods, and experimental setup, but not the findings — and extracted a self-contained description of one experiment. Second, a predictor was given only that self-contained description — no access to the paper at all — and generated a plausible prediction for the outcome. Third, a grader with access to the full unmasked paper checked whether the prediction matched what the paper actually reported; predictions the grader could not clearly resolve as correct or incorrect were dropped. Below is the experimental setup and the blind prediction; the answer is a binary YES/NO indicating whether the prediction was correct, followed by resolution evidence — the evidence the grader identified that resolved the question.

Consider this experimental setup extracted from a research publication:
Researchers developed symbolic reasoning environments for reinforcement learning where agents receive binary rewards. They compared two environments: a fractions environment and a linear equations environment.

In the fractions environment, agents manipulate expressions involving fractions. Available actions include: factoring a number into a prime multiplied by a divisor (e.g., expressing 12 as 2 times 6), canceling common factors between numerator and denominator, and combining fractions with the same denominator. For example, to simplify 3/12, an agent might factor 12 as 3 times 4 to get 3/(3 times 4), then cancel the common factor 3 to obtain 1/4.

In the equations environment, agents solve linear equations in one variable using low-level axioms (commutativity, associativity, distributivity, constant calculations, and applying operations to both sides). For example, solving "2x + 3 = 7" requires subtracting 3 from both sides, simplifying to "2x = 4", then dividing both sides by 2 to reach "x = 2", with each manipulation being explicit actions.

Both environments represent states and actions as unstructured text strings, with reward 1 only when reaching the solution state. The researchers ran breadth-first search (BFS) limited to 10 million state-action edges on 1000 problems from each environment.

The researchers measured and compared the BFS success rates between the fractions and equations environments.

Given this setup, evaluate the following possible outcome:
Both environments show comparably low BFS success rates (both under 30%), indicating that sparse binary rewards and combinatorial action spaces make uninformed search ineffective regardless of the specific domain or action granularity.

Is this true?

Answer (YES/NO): NO